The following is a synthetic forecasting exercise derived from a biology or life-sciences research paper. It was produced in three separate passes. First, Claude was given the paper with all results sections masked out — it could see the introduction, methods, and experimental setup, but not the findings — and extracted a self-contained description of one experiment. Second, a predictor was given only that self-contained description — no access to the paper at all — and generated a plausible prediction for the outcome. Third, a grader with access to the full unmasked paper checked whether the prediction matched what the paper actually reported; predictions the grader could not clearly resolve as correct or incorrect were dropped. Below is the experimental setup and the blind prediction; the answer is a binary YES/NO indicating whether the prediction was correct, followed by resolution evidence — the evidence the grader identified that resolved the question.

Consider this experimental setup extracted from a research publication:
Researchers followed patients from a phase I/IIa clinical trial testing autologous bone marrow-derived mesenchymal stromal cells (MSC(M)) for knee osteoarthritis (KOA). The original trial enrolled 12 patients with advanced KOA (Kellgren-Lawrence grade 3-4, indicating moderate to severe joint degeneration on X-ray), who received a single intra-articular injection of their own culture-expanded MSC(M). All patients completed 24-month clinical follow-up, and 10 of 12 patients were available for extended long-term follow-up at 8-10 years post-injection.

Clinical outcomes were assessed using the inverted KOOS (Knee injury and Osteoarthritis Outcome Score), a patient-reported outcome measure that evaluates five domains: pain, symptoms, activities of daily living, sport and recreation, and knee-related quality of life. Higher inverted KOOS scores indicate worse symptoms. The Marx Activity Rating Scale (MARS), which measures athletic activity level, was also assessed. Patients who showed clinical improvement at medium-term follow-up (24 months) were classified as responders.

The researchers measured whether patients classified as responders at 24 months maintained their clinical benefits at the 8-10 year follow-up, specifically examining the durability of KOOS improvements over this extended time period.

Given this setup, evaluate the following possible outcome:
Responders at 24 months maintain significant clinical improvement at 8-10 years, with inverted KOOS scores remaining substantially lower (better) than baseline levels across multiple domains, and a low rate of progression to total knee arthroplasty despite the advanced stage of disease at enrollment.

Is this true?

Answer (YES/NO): NO